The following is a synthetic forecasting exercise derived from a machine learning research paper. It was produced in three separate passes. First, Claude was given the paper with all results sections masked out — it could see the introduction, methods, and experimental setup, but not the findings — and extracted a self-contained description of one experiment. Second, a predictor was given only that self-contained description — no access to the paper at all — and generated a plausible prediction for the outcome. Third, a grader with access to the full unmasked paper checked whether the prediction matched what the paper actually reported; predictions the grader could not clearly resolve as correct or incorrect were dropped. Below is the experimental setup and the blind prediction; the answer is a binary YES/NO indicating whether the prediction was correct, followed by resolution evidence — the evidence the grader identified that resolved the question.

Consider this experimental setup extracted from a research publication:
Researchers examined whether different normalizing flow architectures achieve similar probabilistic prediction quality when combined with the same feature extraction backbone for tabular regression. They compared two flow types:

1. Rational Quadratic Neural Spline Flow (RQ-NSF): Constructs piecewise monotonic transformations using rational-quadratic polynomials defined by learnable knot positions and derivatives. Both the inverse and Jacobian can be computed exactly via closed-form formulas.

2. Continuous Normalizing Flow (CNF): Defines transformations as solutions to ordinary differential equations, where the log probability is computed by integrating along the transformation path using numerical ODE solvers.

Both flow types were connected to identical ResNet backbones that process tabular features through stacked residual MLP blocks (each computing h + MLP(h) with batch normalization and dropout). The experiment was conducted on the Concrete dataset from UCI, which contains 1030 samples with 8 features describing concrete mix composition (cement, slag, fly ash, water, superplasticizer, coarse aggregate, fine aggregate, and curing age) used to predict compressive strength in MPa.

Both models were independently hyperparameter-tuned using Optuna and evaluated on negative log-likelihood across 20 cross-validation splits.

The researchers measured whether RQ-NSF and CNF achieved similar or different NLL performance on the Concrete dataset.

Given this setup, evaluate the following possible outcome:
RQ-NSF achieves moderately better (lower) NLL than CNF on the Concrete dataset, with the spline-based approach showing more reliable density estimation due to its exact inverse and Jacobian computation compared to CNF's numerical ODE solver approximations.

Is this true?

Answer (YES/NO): NO